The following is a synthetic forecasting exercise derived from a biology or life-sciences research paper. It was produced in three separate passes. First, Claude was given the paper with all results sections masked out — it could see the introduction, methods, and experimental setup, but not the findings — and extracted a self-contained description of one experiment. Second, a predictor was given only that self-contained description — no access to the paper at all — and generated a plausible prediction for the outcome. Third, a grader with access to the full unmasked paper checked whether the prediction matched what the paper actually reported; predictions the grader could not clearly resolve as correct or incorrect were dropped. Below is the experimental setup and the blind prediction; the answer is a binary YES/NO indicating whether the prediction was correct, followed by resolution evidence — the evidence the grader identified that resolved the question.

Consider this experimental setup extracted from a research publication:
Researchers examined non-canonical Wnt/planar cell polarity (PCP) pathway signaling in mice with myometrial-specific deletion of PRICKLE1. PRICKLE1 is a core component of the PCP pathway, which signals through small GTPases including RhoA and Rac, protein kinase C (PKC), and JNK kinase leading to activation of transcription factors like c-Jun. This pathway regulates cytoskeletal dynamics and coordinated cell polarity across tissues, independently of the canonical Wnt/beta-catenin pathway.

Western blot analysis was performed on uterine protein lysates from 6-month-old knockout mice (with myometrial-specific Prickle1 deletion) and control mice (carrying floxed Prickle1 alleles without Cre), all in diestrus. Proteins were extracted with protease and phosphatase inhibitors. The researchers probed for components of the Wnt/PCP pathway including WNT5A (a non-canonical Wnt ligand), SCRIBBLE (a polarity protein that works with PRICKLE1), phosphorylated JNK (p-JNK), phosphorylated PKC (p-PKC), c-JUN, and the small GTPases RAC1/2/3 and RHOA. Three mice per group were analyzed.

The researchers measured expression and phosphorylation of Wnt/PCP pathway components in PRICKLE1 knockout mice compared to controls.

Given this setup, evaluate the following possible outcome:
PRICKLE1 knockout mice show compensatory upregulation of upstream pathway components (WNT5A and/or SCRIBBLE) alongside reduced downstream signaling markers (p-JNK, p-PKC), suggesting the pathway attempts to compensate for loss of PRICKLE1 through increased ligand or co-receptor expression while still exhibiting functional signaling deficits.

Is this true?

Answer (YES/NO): NO